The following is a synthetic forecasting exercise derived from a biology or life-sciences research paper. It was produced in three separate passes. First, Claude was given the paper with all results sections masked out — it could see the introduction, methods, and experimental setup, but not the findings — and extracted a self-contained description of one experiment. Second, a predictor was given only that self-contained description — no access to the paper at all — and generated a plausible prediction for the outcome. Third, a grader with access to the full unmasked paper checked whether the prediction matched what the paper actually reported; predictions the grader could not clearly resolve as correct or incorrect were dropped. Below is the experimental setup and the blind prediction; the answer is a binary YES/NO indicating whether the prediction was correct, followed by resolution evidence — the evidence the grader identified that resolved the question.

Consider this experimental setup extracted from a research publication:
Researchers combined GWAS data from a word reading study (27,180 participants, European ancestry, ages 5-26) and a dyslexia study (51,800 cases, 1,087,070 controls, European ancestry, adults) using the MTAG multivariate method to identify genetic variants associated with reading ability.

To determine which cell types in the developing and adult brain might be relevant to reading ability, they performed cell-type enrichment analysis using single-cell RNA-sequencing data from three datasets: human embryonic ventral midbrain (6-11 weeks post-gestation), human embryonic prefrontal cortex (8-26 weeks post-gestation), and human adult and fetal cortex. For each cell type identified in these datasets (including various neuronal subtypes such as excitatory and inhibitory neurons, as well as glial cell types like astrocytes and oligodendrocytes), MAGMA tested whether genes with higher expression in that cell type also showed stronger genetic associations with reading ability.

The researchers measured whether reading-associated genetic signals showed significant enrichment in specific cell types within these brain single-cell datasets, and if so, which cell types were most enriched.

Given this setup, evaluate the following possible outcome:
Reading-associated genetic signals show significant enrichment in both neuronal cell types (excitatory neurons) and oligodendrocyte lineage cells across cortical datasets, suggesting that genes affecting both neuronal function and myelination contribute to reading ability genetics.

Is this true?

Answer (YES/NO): NO